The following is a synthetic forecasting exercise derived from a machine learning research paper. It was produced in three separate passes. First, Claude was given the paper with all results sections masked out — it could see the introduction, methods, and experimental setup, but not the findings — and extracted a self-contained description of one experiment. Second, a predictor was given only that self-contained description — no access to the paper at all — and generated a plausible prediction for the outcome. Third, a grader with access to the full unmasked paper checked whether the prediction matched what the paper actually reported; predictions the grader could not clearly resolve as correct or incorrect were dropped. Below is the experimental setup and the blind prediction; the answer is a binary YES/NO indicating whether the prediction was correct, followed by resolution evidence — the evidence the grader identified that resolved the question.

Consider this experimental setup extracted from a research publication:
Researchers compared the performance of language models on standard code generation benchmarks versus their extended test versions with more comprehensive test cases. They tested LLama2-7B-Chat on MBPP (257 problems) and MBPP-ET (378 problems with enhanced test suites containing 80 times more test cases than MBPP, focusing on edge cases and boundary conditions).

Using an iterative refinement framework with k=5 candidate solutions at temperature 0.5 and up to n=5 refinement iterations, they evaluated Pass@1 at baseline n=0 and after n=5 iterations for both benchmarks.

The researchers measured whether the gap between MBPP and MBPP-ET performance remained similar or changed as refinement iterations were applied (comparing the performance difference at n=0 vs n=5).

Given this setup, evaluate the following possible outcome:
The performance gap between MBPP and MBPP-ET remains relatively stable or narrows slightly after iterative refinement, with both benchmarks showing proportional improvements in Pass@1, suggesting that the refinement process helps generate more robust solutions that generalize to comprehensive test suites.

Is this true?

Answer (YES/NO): NO